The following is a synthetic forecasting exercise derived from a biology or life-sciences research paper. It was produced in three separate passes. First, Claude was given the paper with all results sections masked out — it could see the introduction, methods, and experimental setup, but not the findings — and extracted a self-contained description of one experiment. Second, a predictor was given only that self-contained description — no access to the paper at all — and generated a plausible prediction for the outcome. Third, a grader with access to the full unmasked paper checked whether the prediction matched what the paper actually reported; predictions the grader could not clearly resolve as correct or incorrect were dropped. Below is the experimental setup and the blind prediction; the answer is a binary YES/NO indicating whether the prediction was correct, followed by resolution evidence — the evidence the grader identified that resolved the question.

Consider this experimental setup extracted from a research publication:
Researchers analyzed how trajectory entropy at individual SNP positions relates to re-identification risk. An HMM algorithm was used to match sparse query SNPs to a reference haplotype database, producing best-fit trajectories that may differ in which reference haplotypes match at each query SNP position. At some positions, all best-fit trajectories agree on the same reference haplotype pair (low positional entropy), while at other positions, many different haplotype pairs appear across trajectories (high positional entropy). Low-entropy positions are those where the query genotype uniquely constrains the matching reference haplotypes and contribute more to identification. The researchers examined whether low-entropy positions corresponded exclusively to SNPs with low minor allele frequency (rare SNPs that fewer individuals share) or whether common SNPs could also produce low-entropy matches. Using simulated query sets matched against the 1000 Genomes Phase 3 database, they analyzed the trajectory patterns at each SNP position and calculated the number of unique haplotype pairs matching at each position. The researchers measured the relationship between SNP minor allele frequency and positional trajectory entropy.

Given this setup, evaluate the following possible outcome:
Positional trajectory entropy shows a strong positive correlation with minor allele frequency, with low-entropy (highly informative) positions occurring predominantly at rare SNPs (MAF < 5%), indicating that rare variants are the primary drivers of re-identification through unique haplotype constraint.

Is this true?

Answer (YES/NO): NO